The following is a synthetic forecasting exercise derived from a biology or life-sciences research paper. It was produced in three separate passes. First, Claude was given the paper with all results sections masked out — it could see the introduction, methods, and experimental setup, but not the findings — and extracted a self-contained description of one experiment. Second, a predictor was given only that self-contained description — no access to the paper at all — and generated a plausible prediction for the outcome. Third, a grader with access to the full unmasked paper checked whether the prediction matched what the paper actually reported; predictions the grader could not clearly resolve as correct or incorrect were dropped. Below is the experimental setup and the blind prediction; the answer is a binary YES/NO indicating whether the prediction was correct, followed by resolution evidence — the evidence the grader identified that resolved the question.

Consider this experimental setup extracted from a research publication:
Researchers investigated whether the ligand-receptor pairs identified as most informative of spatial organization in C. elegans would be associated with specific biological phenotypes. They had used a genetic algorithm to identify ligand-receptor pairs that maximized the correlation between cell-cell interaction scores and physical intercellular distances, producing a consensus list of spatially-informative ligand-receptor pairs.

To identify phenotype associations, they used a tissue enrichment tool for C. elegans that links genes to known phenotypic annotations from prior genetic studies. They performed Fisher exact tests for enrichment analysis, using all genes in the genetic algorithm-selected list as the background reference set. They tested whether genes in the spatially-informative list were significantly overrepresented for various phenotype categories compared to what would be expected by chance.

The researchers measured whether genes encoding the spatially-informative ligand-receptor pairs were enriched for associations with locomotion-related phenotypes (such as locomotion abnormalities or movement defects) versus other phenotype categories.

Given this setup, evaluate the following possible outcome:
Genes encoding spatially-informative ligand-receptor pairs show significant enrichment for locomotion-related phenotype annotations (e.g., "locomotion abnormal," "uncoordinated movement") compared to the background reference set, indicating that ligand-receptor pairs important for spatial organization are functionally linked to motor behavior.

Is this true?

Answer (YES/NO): NO